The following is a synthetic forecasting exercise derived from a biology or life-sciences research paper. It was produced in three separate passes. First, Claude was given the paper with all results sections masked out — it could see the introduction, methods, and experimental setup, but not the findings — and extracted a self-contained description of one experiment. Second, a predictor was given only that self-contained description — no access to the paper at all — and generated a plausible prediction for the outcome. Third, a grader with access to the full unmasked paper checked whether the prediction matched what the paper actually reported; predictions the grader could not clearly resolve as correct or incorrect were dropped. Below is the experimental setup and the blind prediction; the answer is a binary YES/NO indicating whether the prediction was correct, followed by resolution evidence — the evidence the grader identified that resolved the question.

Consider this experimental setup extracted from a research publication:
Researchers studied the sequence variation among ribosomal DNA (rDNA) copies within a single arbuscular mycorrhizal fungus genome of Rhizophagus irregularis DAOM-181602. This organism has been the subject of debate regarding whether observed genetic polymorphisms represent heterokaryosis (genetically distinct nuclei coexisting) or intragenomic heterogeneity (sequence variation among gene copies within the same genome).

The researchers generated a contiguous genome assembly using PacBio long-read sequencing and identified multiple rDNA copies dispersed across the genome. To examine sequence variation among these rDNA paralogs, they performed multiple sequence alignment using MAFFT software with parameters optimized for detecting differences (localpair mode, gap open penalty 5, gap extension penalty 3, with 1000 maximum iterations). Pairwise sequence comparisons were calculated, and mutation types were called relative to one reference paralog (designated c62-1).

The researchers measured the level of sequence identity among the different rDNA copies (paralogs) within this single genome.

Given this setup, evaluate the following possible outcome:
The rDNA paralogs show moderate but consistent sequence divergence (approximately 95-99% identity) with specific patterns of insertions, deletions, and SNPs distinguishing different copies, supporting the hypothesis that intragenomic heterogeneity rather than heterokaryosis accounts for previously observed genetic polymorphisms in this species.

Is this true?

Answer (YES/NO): NO